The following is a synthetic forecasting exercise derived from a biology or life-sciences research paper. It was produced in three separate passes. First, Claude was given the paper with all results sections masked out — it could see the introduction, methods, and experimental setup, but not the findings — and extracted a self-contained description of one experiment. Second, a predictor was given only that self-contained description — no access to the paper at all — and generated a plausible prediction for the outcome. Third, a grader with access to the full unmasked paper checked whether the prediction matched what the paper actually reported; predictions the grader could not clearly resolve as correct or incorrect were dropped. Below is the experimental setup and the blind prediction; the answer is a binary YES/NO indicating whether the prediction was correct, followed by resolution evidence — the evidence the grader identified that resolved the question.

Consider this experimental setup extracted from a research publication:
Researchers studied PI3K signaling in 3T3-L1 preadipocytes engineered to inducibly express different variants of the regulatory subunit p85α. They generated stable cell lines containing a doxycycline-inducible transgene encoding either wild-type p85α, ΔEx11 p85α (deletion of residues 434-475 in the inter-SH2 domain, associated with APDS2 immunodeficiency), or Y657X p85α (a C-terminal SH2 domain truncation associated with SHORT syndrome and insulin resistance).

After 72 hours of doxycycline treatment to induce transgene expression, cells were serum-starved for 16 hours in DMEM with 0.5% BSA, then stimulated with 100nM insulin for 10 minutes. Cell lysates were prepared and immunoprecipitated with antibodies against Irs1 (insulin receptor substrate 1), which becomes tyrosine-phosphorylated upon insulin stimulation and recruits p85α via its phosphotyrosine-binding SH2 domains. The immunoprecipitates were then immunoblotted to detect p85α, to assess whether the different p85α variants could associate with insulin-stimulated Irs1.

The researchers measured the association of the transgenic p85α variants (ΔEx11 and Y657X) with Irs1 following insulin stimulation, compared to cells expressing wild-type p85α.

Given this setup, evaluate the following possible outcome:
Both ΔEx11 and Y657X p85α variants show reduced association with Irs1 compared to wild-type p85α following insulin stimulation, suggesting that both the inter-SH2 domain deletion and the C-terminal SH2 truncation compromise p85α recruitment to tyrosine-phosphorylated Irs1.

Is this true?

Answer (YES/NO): NO